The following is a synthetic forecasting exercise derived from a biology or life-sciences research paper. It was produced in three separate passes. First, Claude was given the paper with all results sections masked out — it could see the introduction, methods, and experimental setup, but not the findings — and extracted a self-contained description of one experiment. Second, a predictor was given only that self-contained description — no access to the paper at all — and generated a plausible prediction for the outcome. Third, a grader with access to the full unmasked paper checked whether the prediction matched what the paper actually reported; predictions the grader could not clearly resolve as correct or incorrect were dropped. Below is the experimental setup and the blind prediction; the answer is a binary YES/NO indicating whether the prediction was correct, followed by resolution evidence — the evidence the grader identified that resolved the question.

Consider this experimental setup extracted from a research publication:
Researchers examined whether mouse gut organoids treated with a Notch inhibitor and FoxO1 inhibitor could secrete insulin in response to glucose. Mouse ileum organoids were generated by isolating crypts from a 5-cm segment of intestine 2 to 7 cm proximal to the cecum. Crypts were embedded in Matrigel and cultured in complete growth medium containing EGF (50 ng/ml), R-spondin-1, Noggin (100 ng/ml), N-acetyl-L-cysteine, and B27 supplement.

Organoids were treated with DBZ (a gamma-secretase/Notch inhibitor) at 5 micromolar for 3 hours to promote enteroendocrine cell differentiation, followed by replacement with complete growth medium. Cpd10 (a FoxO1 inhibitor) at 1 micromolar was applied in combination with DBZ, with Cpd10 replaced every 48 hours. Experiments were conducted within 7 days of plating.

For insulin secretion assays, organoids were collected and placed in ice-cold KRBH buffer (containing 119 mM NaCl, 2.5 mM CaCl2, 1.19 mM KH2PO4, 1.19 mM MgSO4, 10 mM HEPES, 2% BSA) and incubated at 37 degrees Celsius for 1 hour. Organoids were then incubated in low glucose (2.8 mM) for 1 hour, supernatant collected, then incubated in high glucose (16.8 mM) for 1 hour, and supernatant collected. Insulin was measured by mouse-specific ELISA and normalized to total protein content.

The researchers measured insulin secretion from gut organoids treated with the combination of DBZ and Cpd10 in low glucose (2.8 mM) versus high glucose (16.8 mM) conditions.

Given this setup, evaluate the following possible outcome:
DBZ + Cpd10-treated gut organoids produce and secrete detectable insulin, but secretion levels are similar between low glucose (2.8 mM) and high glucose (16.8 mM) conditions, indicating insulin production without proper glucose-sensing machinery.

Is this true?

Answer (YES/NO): NO